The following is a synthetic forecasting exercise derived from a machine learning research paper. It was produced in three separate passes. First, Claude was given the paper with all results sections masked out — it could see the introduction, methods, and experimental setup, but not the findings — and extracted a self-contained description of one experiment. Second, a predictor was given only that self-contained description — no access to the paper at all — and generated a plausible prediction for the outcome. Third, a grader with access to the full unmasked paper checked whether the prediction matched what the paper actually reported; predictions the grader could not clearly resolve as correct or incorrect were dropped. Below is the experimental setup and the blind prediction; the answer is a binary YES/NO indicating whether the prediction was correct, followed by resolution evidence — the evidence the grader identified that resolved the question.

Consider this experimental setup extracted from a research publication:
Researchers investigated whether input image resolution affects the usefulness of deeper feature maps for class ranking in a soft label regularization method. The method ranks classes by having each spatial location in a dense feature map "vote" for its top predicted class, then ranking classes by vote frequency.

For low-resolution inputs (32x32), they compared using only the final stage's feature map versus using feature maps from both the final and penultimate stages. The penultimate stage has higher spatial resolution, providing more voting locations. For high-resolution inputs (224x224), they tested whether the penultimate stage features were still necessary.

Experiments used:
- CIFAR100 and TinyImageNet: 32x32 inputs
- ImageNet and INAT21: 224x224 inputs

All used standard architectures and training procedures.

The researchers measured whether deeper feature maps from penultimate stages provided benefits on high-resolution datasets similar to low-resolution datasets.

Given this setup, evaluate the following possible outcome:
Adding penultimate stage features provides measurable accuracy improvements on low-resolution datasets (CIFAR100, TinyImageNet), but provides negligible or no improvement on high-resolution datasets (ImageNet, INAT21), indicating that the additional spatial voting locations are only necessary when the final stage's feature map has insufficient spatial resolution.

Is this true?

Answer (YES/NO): YES